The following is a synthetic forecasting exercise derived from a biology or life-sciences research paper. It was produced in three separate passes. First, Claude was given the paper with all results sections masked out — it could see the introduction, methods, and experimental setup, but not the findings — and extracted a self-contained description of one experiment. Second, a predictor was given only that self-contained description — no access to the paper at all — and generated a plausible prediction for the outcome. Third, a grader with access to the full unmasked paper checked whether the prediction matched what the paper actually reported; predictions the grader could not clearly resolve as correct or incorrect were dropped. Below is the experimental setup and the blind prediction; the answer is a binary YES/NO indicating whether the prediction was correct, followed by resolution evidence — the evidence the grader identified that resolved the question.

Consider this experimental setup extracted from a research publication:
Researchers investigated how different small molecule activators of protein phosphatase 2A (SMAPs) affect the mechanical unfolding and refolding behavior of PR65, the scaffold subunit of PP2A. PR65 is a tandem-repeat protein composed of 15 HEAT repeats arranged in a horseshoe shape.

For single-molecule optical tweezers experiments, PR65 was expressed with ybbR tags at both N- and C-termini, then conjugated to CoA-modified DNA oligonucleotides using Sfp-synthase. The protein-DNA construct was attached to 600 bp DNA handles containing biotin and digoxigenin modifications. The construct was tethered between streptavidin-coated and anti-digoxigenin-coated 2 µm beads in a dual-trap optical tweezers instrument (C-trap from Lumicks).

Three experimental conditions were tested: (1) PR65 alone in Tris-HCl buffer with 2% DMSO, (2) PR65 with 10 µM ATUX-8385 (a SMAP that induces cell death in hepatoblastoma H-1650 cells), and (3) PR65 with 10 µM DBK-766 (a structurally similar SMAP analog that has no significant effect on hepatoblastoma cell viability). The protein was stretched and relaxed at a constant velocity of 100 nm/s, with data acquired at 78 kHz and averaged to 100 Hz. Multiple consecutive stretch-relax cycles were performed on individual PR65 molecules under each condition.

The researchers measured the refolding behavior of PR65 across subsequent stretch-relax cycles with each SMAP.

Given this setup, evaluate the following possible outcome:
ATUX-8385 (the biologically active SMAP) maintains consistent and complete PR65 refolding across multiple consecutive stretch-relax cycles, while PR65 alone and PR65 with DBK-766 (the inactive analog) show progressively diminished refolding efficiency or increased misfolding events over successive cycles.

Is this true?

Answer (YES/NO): YES